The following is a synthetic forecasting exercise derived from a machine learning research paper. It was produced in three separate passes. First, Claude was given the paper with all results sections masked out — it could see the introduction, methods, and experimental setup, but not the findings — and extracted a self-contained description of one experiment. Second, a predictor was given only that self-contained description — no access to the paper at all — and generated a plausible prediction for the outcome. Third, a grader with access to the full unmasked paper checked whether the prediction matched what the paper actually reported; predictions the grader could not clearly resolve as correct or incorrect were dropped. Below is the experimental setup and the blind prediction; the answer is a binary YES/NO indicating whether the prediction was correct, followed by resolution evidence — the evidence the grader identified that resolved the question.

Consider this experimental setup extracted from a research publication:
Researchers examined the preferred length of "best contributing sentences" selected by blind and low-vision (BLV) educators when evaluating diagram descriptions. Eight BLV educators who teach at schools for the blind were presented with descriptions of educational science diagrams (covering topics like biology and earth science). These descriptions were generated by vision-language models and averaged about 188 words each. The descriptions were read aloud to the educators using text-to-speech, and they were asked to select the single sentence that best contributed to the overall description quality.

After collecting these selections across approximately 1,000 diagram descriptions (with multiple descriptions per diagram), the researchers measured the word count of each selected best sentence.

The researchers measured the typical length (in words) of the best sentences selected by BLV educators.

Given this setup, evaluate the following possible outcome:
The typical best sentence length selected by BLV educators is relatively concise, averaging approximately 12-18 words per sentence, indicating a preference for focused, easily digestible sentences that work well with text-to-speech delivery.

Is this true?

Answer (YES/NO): NO